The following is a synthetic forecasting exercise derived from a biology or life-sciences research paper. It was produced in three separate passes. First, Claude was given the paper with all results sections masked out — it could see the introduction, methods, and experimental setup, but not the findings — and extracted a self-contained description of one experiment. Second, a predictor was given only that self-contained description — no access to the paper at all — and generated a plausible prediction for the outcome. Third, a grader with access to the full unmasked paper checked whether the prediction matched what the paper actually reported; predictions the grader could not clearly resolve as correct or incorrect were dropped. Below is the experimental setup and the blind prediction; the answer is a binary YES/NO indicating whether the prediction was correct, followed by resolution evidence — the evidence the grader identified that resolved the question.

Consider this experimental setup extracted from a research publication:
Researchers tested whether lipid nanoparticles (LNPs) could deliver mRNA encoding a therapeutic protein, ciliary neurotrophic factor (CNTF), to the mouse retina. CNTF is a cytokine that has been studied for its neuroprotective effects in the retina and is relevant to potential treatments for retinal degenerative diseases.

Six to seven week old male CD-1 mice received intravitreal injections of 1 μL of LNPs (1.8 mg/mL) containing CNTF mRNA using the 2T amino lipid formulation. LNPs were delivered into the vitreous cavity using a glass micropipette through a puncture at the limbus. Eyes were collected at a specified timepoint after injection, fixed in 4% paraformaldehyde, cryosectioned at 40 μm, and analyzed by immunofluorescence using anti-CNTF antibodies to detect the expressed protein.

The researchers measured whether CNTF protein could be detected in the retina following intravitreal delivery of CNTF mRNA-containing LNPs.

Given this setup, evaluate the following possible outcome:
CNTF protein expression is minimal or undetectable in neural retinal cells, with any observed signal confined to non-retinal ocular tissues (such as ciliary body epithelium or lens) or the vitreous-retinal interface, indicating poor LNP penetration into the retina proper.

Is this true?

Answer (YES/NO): NO